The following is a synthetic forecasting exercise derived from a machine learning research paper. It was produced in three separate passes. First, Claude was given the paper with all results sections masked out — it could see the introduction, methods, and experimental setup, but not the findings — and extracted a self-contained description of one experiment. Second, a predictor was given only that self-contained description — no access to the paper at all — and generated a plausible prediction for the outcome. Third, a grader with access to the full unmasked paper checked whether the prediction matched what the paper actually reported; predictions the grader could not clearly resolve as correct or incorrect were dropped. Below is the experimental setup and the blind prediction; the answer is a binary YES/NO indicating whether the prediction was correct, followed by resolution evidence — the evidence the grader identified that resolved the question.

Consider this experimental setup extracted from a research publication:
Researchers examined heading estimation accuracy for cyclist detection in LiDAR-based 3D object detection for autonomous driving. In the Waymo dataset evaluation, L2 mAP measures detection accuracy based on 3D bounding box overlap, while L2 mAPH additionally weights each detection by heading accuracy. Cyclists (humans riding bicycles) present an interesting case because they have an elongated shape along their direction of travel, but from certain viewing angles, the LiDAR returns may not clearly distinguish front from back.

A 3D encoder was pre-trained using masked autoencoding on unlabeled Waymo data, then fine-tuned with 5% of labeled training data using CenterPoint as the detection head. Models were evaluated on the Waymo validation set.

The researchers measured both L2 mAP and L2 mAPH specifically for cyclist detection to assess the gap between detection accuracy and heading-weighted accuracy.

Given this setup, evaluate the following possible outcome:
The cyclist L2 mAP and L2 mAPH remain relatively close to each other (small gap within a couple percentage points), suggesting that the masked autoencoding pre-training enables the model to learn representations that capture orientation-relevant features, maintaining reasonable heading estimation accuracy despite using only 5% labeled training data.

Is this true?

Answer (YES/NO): YES